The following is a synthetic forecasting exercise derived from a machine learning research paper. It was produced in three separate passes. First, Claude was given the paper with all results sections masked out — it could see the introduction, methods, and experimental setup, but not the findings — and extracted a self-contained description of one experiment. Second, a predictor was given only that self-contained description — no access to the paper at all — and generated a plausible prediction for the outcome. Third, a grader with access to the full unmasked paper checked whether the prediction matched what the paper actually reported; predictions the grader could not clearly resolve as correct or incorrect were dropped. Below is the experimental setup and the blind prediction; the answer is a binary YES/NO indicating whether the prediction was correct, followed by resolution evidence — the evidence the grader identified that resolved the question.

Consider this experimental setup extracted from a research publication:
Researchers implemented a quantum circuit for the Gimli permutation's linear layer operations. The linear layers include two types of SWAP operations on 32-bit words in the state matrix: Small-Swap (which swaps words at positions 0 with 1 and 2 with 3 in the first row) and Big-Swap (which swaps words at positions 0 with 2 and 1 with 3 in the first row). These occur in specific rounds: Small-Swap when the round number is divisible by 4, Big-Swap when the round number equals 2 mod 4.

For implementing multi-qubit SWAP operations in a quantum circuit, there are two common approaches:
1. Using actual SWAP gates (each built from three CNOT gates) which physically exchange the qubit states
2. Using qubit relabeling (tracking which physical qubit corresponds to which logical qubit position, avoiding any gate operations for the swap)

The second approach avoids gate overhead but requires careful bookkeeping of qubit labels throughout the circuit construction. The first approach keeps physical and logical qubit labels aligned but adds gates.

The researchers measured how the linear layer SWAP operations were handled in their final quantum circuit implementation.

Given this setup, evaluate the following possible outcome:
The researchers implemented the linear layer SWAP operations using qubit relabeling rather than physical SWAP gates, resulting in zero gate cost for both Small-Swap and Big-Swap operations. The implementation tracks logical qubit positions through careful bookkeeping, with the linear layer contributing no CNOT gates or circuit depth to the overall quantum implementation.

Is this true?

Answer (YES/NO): NO